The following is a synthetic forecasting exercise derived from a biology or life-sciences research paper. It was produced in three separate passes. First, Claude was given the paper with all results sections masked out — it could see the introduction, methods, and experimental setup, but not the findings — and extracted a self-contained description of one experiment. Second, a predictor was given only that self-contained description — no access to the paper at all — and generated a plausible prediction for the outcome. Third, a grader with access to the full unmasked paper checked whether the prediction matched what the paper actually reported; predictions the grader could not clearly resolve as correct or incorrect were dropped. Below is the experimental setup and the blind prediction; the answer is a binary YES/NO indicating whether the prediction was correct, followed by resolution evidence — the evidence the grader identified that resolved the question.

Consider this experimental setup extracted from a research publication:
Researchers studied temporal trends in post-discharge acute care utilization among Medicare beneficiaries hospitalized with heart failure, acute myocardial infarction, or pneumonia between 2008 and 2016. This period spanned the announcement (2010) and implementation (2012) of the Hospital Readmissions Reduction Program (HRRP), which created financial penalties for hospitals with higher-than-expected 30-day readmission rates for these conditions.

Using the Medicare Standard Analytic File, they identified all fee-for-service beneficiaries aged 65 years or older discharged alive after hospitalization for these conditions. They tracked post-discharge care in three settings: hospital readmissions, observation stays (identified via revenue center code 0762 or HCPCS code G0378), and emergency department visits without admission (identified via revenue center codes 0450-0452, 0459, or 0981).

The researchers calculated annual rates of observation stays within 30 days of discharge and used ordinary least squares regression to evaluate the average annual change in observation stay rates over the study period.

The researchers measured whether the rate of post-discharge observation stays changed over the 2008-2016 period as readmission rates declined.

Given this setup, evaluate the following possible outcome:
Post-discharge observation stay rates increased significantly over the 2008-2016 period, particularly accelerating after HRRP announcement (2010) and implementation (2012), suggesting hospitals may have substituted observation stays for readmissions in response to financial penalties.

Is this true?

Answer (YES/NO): NO